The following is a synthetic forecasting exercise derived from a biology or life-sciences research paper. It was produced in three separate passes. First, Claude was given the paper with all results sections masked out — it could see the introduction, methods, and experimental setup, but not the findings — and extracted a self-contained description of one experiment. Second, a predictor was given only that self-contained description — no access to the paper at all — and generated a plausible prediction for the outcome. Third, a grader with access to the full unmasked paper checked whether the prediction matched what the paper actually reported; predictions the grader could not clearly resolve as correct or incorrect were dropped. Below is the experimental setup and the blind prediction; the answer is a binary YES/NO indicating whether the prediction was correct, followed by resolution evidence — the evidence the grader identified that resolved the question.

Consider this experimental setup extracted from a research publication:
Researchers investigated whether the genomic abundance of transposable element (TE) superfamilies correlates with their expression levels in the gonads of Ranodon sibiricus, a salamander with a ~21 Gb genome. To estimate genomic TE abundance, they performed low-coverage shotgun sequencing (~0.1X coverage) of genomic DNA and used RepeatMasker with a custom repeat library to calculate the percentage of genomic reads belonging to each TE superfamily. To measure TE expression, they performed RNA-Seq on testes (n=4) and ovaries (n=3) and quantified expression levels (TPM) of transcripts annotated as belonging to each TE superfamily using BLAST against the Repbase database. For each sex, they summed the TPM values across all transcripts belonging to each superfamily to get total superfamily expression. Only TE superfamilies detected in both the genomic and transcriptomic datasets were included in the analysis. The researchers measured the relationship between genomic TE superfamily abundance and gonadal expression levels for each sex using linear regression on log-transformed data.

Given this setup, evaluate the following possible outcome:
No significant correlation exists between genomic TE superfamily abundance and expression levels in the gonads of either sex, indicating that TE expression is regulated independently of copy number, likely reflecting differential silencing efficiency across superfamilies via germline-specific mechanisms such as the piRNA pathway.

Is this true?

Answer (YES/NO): NO